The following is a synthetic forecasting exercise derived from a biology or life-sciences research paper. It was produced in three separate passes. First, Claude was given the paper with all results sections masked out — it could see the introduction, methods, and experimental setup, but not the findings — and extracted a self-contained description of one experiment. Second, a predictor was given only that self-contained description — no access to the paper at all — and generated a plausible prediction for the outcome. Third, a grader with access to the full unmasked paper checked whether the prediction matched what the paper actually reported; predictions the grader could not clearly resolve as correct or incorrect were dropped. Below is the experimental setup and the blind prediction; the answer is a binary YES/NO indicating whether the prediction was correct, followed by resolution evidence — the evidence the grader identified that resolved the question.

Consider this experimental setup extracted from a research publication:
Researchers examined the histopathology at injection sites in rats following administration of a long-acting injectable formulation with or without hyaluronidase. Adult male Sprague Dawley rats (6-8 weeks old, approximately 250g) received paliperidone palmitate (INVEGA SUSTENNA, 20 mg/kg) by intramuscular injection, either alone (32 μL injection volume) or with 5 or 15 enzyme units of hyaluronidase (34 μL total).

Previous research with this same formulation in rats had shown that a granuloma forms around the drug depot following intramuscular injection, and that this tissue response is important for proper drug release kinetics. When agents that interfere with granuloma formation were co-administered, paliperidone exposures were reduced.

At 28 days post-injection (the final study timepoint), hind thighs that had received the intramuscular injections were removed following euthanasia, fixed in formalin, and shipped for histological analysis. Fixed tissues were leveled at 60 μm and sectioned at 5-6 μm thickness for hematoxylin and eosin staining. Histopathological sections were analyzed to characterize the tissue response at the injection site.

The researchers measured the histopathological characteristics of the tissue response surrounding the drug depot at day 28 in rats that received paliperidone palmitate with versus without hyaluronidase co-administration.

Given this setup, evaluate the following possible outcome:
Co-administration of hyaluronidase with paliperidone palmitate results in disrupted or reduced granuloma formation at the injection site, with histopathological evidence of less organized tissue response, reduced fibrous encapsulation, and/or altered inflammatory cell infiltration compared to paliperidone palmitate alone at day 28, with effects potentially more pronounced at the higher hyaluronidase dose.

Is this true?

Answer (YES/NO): NO